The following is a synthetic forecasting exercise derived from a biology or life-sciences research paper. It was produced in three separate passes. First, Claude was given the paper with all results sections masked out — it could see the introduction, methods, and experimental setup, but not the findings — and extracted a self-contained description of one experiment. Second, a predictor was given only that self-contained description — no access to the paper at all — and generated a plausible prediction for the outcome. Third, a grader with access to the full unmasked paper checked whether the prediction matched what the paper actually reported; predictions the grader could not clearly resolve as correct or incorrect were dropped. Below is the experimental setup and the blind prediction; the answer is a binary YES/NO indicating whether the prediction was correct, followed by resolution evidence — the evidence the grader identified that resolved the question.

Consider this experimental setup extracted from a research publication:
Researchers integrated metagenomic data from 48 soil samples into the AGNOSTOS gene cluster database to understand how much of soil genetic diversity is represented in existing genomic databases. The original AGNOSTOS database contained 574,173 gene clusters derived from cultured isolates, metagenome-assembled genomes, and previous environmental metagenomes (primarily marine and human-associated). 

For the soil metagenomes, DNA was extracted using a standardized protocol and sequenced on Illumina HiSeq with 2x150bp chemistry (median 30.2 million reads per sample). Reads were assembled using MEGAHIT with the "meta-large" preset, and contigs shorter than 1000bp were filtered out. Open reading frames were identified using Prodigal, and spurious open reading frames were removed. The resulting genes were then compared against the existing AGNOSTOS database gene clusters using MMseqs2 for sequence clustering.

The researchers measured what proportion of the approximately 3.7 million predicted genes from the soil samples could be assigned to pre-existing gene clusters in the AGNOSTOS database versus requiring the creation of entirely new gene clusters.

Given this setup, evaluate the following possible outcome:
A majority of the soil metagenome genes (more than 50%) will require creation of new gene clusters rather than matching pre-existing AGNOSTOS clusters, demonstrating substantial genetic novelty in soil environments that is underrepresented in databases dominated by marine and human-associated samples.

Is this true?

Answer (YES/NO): NO